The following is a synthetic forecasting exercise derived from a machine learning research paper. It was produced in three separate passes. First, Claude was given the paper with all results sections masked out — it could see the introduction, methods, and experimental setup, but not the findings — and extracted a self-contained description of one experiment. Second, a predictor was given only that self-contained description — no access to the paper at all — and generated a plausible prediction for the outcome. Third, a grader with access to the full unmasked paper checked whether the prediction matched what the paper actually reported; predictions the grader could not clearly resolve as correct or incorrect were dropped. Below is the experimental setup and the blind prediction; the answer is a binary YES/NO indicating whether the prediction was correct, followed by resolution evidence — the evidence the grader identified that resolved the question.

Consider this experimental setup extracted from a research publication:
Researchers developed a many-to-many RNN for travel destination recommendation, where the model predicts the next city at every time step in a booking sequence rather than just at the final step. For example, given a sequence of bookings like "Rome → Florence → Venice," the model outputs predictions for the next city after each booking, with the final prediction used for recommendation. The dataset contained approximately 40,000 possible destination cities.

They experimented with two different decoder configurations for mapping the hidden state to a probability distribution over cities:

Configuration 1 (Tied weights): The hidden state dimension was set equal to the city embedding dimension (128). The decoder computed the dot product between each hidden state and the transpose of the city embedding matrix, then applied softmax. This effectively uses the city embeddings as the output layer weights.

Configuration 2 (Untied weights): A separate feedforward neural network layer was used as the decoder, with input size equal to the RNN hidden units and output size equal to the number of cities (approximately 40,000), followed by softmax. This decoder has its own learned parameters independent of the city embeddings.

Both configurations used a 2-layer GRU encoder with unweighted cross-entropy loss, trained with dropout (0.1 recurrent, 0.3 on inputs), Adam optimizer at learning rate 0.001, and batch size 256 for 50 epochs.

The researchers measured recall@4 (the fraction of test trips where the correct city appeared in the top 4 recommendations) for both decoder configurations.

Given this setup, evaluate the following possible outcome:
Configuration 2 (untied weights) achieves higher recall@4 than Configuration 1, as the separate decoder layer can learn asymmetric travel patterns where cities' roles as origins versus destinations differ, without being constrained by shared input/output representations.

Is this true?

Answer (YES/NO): NO